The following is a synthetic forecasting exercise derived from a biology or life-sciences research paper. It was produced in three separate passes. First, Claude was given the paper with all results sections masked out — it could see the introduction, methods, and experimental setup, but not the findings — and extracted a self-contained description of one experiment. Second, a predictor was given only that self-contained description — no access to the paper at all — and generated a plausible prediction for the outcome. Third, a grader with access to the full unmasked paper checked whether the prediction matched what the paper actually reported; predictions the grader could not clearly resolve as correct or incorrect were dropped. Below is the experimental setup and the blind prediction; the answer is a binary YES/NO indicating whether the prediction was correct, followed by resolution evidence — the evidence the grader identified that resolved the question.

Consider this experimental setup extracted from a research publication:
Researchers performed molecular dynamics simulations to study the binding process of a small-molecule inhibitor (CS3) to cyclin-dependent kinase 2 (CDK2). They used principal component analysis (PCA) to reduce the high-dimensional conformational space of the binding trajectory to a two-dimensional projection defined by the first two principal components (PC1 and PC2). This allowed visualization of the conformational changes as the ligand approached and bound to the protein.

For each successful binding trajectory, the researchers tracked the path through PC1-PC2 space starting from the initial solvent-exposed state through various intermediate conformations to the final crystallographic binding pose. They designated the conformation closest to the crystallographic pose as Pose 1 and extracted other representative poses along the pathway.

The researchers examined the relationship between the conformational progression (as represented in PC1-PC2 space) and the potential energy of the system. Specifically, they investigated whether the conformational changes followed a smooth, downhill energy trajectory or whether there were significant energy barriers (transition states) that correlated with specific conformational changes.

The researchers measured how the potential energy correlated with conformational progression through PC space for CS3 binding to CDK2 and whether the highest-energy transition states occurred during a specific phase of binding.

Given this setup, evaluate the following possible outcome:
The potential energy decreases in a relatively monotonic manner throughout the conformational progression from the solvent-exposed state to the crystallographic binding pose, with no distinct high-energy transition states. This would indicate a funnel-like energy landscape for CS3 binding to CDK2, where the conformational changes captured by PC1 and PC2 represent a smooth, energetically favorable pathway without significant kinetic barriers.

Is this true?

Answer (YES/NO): NO